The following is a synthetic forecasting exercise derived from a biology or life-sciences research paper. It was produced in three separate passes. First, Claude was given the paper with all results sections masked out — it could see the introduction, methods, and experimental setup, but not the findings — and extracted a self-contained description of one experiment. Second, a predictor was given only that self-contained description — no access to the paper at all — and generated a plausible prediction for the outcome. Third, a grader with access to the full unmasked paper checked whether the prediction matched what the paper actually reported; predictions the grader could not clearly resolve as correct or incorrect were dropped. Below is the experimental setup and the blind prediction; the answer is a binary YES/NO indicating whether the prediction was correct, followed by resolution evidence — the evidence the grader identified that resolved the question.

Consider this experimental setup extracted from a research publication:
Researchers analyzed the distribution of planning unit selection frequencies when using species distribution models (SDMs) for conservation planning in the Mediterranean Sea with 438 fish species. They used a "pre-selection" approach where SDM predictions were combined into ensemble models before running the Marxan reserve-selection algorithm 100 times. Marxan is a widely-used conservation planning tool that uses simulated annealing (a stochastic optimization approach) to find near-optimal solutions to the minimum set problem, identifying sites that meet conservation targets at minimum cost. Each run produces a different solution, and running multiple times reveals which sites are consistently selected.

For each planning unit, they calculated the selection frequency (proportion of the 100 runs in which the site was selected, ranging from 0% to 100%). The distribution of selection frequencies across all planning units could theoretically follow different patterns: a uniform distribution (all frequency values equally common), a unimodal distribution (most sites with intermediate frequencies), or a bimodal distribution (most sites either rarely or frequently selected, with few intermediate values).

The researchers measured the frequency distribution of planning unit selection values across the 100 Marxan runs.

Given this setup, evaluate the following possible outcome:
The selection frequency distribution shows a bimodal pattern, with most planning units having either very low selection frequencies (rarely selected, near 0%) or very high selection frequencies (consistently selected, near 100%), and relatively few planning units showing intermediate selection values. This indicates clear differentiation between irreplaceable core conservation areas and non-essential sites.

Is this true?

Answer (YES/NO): YES